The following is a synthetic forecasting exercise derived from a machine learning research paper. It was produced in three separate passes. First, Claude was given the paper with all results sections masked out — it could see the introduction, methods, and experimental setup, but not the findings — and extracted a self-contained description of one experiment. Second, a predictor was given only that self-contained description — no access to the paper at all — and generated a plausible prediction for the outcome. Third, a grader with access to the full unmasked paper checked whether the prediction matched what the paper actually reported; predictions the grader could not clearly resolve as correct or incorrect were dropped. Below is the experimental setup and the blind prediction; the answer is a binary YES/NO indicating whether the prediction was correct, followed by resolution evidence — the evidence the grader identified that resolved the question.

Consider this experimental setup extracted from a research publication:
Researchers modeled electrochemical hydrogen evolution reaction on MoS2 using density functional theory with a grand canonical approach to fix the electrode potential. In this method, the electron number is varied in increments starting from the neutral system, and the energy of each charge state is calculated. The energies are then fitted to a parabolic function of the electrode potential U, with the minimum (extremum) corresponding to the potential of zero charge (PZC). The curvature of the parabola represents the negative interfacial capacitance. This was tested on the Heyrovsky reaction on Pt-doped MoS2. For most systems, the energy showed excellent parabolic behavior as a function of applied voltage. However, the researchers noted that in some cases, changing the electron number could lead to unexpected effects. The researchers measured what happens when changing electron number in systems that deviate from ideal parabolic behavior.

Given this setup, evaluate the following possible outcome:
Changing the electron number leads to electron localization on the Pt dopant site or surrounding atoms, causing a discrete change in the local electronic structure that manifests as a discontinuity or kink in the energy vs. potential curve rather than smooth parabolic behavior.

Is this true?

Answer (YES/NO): NO